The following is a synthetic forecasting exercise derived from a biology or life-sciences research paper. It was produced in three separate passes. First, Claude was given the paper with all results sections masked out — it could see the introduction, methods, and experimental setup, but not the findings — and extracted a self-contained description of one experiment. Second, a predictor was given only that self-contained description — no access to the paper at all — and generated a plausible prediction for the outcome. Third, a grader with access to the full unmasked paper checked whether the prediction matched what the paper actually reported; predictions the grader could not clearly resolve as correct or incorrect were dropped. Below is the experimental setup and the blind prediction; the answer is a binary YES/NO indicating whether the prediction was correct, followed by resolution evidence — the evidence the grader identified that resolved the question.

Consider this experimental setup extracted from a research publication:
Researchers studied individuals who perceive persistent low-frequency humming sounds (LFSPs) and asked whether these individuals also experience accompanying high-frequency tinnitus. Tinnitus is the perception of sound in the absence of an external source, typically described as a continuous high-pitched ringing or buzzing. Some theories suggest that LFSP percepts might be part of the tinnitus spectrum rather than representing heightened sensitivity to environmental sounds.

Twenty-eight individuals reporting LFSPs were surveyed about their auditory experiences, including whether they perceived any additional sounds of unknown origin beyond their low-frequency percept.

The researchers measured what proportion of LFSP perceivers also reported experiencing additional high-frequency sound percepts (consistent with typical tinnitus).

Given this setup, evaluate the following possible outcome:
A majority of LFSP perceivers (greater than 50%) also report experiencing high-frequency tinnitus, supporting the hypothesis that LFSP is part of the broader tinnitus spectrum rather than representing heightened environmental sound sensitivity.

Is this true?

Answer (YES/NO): NO